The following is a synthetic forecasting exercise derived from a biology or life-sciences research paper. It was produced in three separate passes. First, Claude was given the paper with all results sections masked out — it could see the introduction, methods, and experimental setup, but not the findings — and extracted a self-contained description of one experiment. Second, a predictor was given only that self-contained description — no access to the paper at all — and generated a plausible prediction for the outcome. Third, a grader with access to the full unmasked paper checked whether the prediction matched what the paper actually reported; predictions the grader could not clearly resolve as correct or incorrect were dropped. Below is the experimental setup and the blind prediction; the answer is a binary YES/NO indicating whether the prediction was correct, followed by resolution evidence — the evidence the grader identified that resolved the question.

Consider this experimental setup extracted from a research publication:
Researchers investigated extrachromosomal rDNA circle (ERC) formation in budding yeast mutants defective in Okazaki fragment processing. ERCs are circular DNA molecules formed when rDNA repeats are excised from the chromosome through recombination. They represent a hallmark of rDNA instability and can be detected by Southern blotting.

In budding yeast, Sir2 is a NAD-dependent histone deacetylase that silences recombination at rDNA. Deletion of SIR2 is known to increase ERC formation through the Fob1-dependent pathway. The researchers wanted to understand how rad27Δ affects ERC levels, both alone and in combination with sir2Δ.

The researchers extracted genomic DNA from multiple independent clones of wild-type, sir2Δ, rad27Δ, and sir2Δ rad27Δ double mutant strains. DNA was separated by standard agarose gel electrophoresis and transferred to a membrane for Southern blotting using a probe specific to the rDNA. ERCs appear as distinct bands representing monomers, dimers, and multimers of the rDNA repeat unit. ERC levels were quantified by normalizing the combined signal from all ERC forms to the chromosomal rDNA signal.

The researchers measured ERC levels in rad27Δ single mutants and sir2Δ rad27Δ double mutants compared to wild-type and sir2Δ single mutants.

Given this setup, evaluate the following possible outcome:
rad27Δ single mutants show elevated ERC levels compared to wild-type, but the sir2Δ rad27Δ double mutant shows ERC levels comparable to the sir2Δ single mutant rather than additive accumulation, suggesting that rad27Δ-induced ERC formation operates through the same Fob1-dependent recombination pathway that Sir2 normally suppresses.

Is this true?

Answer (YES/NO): NO